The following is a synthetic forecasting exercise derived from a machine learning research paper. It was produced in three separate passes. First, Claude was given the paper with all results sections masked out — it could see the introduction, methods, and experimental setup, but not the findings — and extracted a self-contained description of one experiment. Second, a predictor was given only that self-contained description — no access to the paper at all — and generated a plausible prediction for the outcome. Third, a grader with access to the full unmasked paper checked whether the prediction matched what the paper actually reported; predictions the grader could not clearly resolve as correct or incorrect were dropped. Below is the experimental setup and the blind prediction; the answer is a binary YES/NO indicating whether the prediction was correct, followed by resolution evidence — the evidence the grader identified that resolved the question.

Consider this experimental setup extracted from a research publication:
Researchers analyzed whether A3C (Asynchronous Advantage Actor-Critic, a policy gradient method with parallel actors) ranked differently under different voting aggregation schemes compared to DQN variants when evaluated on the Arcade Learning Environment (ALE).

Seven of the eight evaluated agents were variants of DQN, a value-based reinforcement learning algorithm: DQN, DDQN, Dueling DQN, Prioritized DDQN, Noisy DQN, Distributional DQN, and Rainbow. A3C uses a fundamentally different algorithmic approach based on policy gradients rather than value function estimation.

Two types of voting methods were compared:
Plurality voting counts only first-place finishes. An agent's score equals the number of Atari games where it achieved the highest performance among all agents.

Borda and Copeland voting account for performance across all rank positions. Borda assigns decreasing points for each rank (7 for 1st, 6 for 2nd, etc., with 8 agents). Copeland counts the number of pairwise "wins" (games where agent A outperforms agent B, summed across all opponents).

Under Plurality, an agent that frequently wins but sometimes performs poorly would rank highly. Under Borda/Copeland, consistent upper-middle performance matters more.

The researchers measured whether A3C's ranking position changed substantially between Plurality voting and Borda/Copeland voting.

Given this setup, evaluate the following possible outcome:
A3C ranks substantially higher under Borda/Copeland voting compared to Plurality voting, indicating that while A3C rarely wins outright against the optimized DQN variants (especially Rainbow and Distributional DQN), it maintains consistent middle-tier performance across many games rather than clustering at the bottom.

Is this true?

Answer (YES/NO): NO